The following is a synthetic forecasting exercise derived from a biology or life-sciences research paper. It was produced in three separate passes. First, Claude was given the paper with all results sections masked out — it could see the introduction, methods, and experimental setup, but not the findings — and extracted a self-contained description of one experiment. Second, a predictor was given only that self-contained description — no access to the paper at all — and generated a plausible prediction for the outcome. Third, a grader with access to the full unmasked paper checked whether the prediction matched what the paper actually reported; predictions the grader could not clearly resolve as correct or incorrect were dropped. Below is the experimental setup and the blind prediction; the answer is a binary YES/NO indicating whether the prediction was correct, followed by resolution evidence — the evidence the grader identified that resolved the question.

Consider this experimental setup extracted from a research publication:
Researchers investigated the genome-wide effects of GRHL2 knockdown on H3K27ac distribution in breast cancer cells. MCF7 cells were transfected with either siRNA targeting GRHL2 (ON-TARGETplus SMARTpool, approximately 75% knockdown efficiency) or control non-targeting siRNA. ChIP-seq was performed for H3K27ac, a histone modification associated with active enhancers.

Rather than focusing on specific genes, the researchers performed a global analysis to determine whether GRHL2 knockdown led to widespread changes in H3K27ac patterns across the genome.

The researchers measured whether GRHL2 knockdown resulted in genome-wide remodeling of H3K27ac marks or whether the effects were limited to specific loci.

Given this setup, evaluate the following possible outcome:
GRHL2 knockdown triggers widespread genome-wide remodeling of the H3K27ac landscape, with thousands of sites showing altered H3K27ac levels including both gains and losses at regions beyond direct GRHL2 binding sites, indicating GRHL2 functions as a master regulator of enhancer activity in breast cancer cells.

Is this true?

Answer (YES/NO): NO